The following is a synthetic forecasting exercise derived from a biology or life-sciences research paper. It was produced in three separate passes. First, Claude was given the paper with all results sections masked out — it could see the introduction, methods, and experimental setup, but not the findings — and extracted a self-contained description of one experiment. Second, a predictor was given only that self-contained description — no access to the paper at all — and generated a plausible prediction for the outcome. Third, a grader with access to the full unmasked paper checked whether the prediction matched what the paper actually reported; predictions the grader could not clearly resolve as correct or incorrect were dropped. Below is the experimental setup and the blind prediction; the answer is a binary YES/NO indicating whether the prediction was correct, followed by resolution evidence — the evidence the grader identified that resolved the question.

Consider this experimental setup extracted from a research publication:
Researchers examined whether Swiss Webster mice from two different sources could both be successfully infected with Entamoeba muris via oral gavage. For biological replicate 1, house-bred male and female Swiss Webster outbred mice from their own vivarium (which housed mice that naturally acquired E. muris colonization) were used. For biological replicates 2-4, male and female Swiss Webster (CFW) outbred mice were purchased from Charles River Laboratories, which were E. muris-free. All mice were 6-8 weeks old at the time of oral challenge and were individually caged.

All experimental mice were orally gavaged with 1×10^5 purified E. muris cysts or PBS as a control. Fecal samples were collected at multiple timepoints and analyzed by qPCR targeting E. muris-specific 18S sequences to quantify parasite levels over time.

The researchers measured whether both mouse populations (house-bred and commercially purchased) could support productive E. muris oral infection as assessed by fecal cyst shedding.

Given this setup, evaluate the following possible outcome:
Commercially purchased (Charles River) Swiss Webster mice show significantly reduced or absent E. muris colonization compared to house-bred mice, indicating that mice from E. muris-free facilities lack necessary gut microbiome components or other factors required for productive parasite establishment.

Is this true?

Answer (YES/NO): NO